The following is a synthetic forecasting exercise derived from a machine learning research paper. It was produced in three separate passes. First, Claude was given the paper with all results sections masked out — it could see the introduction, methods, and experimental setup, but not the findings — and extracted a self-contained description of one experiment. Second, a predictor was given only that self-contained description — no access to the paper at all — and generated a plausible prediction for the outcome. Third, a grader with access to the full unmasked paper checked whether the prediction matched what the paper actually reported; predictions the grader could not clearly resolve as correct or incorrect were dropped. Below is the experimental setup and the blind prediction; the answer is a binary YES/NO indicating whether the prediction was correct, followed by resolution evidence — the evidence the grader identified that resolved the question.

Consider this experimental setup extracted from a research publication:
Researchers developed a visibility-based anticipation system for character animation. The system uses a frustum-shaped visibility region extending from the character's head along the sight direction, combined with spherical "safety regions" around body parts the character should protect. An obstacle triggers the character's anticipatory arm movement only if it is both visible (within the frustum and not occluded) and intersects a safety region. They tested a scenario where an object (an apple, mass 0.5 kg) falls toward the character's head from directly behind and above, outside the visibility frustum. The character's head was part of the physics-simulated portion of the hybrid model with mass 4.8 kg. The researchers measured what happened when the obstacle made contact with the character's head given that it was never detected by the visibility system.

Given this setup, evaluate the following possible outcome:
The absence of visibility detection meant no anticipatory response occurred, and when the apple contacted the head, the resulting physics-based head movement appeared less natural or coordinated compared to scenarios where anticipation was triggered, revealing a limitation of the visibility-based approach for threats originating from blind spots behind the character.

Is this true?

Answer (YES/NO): NO